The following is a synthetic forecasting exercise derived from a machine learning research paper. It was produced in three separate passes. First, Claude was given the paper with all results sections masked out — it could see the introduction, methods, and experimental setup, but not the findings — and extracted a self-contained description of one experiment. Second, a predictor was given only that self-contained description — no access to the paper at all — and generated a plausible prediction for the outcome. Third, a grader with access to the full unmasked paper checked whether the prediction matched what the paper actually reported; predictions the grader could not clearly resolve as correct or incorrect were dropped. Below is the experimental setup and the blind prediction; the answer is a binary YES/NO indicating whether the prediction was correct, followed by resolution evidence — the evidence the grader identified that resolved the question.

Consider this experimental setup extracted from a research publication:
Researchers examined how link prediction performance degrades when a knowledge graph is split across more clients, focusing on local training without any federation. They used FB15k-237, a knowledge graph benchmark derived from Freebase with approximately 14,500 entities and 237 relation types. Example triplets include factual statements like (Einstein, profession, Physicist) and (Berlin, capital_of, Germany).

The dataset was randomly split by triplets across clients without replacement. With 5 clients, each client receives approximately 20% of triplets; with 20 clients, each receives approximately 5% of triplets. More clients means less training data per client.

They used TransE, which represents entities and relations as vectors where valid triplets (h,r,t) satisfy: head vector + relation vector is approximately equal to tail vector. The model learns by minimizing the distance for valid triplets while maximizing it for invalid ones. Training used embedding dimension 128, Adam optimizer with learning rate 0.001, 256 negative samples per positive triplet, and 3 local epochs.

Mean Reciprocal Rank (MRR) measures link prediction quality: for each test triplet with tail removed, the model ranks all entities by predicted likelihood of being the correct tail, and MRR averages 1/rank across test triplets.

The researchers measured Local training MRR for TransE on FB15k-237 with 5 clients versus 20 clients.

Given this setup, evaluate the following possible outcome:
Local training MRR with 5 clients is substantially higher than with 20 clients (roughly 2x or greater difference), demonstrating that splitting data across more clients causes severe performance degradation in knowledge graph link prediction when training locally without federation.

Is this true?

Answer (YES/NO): YES